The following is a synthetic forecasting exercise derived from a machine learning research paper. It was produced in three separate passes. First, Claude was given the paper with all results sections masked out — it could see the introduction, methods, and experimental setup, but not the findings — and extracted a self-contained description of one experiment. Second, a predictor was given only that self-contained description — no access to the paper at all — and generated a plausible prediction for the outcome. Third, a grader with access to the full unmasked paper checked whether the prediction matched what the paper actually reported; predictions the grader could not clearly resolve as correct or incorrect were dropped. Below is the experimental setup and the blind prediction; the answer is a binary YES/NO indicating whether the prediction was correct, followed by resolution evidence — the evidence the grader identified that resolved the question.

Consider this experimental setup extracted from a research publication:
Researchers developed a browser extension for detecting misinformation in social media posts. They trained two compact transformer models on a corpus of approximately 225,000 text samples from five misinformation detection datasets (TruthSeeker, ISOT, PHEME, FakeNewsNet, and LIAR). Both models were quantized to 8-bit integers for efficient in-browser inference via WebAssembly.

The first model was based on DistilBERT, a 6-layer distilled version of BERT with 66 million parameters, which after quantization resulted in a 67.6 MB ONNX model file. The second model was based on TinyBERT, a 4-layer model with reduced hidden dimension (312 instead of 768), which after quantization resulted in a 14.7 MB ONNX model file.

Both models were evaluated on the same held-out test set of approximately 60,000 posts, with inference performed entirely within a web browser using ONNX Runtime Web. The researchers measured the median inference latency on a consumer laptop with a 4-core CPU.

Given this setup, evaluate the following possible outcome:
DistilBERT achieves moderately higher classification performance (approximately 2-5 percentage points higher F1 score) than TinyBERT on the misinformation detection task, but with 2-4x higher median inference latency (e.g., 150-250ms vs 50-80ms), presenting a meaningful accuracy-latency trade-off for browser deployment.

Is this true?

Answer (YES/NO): NO